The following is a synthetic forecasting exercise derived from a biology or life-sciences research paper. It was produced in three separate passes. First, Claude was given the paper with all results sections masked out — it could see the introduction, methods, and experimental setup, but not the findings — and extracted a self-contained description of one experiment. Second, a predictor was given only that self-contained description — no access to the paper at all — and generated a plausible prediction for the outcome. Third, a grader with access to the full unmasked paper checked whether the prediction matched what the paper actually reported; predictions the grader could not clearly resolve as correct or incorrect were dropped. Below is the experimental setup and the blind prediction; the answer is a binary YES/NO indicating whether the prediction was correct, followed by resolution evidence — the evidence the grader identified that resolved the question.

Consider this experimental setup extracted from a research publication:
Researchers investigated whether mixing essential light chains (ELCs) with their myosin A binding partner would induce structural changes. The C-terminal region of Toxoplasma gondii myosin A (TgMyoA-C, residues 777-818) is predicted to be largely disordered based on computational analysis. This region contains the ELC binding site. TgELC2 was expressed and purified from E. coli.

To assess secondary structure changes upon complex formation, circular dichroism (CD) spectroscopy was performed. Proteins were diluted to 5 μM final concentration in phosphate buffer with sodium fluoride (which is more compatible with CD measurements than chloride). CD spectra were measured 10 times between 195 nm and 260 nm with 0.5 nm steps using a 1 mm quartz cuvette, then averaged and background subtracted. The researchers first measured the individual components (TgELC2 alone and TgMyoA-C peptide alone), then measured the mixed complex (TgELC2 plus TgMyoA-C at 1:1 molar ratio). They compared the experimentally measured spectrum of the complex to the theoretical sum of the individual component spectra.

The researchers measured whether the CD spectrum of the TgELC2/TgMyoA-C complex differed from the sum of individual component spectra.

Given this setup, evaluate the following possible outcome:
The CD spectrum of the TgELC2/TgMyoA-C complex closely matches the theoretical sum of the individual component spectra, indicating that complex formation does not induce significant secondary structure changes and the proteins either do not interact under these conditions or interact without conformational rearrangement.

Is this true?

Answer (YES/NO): NO